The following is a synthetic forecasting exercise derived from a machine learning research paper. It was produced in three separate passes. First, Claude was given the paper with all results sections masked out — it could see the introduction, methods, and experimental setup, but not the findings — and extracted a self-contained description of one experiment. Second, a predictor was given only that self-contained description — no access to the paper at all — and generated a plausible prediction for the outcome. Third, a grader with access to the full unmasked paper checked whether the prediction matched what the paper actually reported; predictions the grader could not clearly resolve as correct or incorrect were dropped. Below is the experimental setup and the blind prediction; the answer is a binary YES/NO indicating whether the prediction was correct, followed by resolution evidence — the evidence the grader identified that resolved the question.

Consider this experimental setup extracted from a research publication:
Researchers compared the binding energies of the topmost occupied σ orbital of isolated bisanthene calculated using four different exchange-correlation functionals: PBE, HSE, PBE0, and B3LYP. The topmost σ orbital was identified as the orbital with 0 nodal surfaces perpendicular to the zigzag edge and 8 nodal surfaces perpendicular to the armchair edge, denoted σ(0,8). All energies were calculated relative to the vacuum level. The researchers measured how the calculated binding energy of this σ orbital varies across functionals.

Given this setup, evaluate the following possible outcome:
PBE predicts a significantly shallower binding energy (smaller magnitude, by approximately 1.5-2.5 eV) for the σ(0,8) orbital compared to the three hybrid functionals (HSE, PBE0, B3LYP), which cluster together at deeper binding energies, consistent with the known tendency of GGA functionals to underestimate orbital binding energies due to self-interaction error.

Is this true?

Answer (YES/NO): NO